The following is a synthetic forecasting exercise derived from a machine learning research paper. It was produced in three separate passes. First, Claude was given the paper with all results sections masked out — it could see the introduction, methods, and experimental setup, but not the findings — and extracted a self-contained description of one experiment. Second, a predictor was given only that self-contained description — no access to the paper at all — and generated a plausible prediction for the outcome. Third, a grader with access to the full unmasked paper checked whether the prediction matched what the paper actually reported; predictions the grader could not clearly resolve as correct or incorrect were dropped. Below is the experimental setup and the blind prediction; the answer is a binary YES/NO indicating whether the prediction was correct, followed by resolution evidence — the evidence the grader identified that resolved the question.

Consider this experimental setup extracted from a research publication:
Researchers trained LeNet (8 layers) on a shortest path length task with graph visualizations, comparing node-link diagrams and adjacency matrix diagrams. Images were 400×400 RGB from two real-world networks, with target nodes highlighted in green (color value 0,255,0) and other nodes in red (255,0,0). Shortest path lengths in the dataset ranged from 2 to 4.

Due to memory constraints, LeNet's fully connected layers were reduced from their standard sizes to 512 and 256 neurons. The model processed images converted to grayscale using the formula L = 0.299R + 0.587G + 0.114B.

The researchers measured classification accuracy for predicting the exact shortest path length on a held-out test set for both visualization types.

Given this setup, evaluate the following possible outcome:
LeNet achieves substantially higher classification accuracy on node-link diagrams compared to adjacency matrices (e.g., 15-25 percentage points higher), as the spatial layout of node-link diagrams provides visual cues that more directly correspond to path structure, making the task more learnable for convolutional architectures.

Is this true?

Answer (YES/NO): NO